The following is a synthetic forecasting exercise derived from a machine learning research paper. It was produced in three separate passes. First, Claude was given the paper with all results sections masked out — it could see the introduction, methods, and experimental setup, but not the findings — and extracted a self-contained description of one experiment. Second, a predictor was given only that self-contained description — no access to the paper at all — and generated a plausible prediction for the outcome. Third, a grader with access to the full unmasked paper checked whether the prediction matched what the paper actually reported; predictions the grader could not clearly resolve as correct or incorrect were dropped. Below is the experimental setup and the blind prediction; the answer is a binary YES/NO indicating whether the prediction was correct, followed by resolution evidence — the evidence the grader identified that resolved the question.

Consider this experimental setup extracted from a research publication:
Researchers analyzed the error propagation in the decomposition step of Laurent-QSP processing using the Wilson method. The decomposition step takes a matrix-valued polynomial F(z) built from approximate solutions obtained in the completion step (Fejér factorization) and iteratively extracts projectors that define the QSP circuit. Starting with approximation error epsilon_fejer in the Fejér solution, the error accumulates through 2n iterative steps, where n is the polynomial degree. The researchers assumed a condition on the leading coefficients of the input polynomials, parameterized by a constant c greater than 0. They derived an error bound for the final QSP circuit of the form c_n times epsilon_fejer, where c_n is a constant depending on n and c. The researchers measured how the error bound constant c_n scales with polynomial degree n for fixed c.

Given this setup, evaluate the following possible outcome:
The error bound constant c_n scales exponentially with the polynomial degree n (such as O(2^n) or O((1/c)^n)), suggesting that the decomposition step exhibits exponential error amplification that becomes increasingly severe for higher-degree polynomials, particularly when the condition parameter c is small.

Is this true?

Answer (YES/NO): YES